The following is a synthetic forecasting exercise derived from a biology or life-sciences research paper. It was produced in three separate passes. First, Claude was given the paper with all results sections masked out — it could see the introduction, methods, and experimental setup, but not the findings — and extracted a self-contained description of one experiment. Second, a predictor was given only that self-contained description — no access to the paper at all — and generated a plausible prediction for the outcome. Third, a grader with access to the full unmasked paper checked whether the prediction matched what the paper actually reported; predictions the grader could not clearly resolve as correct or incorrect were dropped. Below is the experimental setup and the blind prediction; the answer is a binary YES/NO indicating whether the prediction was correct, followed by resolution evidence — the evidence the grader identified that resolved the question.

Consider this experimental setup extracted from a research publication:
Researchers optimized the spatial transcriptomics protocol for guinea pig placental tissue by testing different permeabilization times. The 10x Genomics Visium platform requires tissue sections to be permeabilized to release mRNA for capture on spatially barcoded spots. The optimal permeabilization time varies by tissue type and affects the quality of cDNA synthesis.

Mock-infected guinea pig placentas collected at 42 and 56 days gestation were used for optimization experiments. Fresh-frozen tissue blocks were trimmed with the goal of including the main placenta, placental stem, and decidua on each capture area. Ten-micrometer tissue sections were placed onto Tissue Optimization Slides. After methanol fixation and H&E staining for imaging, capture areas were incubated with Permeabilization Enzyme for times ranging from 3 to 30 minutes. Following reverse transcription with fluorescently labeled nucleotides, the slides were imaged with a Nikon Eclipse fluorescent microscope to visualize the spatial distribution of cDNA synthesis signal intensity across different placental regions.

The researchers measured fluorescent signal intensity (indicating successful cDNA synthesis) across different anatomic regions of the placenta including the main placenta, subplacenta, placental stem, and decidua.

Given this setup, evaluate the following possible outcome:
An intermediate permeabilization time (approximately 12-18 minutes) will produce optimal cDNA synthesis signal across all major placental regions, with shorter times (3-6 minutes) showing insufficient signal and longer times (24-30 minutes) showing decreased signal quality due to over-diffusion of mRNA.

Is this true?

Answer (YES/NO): NO